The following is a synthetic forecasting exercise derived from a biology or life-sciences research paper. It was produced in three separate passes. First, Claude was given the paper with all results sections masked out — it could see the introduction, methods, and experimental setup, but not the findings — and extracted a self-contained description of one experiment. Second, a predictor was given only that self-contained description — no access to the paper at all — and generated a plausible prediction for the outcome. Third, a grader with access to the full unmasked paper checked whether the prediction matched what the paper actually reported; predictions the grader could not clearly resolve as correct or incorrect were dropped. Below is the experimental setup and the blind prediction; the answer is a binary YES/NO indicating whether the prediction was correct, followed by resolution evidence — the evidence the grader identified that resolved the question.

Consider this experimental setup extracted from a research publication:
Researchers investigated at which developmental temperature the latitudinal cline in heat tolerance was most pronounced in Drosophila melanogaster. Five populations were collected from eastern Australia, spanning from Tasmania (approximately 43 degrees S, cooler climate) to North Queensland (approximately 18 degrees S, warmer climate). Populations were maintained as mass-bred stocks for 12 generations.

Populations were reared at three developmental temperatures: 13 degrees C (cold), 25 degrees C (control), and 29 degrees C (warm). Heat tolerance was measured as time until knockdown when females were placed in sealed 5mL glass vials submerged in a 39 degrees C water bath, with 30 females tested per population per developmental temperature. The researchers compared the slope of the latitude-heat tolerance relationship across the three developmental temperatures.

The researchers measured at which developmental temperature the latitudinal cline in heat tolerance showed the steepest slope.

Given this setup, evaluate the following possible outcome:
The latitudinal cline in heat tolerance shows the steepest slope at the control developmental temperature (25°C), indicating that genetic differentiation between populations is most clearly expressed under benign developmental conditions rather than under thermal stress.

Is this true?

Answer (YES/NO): YES